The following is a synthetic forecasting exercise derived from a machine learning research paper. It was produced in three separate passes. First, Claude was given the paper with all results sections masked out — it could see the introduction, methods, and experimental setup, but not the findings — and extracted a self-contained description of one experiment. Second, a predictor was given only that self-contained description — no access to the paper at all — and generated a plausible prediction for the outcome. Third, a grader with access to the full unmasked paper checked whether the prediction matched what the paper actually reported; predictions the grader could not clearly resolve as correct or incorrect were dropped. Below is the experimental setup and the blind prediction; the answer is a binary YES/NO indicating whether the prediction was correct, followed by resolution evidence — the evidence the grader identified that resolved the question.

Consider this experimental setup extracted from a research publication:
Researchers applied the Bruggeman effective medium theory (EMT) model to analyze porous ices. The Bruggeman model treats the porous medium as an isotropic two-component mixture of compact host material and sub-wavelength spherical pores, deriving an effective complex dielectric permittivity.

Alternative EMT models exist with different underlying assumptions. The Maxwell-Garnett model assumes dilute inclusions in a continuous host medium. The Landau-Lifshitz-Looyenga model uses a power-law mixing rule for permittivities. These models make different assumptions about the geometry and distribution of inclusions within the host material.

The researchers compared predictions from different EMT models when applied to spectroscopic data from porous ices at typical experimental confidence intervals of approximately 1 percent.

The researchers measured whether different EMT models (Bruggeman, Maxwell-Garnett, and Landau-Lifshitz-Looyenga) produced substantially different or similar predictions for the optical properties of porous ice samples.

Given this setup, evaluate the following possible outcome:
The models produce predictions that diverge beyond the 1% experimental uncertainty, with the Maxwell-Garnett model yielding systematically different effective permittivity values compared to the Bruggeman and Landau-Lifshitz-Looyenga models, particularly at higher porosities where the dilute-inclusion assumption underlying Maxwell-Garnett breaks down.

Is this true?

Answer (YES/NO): NO